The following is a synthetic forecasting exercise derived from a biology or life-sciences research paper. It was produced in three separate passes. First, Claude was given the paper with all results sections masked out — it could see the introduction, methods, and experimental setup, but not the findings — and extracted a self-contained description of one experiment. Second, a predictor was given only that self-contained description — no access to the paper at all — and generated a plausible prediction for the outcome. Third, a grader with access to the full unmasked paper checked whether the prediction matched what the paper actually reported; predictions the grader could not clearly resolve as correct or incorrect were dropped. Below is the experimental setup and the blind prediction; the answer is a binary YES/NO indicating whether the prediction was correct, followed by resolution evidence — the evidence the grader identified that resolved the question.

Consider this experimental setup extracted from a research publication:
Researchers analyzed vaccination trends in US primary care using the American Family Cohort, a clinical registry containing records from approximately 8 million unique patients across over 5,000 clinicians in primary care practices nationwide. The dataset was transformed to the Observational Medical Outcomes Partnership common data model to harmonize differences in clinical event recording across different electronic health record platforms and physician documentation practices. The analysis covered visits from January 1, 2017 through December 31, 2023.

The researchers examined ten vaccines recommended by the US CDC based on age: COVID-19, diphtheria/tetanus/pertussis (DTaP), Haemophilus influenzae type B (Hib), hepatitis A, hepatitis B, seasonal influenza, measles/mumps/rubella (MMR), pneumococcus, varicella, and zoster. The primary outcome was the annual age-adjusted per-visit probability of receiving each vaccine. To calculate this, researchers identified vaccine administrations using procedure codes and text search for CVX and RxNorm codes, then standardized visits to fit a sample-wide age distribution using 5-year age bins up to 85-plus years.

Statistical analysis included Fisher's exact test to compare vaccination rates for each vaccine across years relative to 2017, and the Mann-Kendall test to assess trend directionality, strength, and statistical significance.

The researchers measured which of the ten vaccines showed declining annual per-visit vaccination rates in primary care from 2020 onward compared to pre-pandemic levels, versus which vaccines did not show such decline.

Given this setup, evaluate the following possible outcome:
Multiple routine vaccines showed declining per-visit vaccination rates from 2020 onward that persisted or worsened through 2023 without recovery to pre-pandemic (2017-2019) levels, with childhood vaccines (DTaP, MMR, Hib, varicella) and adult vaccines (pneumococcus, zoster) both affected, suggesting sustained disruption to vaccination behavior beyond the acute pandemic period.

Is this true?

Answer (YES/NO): NO